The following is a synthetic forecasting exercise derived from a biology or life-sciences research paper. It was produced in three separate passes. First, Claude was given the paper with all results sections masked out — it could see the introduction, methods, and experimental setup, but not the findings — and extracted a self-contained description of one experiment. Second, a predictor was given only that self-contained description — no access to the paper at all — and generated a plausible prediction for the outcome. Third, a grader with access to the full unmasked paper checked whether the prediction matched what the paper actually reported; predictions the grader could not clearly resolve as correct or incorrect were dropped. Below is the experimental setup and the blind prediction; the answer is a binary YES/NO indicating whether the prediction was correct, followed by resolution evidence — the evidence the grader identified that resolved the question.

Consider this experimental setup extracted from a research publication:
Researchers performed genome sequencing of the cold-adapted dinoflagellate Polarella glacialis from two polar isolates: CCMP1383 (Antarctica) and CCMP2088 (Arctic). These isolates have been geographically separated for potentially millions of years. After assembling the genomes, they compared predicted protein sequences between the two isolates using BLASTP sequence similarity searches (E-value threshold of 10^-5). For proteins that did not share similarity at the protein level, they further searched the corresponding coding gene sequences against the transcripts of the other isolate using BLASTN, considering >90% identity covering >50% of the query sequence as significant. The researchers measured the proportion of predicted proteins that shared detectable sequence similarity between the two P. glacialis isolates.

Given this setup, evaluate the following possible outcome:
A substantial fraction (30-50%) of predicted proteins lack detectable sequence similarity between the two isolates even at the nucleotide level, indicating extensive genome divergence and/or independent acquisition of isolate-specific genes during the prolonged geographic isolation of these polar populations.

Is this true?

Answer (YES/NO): NO